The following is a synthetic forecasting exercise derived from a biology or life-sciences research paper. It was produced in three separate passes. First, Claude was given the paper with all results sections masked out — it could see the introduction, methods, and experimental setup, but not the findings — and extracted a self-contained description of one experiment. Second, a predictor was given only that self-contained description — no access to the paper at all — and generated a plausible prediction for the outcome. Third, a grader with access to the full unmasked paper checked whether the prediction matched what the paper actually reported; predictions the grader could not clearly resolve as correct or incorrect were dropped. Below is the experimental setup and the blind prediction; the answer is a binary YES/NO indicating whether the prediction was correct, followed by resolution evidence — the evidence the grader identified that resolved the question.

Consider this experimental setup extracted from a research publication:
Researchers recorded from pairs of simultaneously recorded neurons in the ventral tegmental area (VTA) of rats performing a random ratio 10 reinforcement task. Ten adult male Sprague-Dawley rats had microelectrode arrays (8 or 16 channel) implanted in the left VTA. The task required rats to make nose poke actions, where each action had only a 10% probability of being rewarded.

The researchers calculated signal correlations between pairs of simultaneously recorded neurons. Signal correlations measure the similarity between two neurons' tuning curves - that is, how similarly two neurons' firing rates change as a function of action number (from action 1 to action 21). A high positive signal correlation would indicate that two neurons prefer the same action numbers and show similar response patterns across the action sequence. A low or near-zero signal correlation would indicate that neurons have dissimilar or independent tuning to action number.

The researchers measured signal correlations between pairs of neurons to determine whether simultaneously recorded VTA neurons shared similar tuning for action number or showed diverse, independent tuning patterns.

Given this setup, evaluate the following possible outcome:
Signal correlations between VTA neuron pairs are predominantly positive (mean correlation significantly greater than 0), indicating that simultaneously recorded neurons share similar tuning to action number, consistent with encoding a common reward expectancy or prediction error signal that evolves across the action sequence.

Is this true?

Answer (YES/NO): NO